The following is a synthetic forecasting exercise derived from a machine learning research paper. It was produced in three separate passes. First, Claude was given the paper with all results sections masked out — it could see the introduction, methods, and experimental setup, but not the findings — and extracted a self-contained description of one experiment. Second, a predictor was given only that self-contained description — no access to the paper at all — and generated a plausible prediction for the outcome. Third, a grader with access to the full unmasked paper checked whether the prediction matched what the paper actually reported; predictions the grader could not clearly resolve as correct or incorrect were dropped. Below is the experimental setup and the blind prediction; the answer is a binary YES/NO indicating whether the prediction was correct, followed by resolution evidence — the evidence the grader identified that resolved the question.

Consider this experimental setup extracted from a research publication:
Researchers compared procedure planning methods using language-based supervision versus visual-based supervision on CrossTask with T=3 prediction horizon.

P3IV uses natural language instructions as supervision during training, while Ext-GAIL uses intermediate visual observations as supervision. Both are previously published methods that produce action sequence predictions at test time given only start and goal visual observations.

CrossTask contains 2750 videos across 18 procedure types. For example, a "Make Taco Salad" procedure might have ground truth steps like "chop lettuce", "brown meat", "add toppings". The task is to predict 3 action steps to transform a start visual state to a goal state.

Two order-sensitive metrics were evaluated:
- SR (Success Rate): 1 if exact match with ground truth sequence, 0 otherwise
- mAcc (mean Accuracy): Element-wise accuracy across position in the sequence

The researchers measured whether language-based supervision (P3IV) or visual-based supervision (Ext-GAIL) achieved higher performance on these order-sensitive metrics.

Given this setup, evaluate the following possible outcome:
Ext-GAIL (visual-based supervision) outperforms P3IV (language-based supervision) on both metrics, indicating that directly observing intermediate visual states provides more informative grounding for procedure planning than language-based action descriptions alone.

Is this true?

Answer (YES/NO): NO